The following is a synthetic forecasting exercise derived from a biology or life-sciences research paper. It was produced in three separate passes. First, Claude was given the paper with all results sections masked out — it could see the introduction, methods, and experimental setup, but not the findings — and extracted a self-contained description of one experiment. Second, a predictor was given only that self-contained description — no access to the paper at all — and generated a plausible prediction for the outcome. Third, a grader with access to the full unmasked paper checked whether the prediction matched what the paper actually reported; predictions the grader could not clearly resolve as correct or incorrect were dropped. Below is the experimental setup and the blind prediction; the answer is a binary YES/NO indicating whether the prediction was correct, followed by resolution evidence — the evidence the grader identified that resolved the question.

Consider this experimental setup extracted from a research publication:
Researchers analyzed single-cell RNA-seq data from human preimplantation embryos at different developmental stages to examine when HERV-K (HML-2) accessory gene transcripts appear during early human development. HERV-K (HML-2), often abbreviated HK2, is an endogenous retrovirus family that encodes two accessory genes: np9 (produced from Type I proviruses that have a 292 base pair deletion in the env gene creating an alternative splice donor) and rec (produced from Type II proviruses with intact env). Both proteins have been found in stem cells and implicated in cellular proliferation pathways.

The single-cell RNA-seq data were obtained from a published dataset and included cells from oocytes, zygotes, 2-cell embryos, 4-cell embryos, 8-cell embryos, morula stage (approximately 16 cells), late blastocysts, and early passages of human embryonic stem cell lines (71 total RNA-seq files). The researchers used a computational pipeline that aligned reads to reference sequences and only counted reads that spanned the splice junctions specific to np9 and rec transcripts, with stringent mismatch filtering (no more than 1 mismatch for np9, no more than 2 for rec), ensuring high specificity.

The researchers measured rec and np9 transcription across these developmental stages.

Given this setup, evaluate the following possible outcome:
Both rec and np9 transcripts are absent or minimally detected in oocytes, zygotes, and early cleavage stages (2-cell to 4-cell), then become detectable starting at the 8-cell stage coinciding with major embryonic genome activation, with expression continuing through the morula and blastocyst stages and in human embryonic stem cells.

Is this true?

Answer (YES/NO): NO